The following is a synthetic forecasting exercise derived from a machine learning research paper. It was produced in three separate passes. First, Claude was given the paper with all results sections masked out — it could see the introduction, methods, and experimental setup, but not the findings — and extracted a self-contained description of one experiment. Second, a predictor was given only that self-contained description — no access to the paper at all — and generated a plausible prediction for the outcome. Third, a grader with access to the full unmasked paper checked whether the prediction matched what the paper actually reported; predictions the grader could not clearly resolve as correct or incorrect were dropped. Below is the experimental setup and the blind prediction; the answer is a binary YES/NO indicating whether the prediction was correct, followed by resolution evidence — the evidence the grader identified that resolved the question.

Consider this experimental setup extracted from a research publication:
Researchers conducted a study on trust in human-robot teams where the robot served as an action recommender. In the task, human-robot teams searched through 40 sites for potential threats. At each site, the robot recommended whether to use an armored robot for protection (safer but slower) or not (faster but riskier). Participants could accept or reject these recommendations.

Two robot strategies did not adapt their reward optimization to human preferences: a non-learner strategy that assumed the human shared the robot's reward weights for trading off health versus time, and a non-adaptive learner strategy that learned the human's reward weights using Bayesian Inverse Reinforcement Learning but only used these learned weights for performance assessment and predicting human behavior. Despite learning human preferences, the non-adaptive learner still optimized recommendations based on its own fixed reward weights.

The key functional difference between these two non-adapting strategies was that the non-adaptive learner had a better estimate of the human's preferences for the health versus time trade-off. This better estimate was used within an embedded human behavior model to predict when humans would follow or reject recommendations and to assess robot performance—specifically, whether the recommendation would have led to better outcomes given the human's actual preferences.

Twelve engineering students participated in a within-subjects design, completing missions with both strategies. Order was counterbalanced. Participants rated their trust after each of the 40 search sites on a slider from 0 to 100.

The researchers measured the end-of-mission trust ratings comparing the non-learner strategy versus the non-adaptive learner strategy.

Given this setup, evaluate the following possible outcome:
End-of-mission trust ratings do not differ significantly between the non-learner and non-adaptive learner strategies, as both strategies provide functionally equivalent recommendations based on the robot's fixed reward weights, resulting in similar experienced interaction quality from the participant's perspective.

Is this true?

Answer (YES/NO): YES